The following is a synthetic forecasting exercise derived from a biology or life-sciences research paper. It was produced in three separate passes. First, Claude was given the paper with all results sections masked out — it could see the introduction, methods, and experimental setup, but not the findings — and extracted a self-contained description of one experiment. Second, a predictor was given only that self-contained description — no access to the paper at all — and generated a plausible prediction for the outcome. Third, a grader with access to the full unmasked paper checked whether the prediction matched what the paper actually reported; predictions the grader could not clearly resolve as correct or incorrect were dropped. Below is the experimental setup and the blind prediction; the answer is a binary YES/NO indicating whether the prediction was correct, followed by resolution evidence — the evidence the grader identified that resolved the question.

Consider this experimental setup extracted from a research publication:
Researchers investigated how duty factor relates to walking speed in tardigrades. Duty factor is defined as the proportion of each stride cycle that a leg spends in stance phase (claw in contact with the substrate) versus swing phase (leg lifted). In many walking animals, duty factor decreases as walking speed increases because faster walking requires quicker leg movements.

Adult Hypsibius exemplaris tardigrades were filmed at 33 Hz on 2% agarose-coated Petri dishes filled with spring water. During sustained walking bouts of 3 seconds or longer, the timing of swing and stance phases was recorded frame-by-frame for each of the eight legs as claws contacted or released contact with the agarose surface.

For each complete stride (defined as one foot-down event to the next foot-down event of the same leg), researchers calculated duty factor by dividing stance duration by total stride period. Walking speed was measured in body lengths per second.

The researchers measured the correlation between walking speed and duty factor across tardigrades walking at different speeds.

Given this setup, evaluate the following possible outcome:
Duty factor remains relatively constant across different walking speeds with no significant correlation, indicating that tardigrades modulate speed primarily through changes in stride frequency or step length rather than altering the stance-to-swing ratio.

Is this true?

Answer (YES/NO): NO